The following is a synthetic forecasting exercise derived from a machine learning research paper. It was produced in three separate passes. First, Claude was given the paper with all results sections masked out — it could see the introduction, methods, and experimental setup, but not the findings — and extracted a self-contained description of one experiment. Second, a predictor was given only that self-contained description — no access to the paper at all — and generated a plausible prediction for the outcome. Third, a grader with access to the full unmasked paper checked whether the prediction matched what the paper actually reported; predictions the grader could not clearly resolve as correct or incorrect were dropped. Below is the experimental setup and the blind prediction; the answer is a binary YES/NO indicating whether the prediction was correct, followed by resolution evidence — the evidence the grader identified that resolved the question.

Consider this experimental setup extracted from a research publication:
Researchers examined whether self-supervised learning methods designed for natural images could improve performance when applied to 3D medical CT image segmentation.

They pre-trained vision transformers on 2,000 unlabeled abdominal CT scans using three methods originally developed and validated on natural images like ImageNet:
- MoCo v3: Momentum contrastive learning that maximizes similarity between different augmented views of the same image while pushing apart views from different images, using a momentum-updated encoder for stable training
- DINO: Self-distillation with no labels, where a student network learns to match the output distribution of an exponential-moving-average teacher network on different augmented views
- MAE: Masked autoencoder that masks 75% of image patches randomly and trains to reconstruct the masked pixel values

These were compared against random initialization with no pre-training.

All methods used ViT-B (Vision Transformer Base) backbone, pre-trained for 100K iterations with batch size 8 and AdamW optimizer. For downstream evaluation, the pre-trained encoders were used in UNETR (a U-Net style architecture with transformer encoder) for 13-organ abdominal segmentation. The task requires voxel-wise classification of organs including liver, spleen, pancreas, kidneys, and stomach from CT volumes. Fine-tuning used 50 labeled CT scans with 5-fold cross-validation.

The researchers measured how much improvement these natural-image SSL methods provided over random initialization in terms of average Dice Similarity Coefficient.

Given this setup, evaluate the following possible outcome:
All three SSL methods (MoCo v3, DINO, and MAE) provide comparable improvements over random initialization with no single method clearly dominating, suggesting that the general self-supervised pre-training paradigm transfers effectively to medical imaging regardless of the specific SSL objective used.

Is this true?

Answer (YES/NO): NO